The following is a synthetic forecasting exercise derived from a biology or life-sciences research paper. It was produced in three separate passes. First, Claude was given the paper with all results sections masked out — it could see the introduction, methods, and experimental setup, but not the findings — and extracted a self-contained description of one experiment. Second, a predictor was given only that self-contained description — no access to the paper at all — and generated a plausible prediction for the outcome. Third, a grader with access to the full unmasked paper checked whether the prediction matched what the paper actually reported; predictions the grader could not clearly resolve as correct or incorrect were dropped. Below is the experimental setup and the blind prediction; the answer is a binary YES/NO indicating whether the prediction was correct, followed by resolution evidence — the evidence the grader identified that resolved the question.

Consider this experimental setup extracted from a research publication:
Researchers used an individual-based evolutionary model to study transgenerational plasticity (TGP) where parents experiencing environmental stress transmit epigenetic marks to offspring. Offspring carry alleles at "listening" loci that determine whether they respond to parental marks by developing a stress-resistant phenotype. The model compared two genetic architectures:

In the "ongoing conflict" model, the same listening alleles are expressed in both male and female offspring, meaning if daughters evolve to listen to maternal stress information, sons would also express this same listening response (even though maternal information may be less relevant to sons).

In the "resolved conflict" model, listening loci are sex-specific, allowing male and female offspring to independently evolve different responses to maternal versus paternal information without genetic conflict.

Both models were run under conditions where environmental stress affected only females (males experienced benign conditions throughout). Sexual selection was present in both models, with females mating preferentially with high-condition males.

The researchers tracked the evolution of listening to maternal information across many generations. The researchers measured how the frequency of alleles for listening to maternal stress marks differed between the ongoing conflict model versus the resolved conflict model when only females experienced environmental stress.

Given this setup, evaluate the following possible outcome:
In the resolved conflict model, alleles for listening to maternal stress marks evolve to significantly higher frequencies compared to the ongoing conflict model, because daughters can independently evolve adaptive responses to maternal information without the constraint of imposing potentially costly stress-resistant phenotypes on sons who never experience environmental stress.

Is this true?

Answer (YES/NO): YES